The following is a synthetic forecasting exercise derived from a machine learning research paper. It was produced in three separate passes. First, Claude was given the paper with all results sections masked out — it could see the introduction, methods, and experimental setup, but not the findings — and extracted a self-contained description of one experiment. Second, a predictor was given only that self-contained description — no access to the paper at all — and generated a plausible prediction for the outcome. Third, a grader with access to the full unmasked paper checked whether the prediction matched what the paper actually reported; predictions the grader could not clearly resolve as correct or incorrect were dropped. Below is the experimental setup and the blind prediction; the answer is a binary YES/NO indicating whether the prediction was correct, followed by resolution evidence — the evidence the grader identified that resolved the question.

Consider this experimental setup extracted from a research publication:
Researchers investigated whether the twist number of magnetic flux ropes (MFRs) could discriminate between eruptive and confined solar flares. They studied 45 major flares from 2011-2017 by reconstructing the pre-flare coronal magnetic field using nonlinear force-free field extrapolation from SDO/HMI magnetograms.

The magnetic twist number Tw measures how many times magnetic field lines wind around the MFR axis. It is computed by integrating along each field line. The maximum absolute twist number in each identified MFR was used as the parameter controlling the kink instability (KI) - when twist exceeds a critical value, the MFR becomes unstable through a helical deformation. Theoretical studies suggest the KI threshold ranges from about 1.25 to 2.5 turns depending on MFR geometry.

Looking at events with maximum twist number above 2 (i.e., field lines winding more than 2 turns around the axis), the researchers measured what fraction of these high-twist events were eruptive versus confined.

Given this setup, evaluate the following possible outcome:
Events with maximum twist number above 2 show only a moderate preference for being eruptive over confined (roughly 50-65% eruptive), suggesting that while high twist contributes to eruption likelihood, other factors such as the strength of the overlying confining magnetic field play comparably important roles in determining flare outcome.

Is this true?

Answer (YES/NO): NO